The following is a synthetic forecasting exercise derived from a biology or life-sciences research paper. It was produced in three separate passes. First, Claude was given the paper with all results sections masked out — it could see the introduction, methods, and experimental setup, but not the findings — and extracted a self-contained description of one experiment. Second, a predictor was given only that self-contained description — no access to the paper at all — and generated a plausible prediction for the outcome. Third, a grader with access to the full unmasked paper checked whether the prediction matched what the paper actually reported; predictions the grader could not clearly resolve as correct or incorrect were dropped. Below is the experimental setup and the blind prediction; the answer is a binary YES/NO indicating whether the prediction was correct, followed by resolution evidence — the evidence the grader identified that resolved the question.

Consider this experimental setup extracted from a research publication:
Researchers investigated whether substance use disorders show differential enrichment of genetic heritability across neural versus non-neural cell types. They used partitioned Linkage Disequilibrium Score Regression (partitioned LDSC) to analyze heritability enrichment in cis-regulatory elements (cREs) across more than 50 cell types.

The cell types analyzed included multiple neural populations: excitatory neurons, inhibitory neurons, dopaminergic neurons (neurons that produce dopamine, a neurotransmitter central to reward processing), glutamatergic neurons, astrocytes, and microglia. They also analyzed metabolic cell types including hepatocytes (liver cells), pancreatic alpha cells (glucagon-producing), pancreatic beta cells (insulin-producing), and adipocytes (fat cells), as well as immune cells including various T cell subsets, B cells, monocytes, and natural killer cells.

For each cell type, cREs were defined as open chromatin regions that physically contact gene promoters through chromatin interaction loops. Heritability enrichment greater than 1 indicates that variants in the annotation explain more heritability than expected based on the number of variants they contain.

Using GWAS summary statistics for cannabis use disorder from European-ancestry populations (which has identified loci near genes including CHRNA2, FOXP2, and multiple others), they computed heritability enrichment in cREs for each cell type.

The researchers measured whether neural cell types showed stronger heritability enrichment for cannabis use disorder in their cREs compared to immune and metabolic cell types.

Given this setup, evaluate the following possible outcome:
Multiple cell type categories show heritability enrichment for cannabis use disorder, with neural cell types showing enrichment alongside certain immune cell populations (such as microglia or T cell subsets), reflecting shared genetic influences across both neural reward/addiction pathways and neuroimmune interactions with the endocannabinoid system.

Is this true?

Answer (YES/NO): NO